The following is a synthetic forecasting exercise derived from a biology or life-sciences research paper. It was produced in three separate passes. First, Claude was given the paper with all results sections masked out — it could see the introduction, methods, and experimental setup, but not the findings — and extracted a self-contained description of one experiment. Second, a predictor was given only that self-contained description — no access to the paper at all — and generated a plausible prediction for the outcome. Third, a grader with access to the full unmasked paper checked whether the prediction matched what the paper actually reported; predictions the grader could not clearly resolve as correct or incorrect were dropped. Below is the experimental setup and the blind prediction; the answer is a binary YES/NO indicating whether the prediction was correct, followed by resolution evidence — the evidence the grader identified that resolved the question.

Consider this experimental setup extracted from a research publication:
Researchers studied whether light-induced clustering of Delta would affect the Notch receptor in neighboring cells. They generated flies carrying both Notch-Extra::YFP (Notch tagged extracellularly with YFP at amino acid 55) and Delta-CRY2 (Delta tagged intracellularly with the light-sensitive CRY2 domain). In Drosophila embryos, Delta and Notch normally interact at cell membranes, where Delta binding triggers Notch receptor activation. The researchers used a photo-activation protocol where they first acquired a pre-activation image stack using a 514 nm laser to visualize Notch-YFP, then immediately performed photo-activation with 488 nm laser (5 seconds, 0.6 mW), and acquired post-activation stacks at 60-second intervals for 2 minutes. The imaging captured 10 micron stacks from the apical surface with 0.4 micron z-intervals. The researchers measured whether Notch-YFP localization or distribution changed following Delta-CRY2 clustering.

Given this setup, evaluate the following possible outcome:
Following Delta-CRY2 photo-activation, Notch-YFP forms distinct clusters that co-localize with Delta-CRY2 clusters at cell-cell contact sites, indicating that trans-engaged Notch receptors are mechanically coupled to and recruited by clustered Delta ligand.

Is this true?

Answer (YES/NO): NO